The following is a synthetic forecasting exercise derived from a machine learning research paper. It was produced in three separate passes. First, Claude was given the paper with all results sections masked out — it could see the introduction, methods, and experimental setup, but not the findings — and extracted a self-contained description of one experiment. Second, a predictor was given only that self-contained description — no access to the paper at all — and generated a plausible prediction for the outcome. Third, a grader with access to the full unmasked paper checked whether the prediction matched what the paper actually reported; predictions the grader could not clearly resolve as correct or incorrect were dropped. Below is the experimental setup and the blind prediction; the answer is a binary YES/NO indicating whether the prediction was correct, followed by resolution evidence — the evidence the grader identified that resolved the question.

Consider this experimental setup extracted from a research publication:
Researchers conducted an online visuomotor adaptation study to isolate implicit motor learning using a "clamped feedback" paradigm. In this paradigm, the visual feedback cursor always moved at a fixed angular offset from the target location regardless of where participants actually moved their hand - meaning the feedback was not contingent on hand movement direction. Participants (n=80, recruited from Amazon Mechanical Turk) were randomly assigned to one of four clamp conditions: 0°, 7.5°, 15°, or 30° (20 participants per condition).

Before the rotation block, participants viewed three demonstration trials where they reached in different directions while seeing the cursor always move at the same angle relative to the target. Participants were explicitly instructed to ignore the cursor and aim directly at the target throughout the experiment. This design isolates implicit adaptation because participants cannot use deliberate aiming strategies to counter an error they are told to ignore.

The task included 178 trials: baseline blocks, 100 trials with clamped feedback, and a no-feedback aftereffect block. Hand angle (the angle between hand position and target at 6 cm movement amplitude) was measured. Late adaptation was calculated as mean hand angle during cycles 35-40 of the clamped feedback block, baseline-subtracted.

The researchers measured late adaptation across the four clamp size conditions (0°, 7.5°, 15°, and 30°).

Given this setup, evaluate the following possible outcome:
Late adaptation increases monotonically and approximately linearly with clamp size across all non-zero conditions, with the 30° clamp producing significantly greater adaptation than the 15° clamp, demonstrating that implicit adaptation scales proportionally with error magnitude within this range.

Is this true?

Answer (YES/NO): NO